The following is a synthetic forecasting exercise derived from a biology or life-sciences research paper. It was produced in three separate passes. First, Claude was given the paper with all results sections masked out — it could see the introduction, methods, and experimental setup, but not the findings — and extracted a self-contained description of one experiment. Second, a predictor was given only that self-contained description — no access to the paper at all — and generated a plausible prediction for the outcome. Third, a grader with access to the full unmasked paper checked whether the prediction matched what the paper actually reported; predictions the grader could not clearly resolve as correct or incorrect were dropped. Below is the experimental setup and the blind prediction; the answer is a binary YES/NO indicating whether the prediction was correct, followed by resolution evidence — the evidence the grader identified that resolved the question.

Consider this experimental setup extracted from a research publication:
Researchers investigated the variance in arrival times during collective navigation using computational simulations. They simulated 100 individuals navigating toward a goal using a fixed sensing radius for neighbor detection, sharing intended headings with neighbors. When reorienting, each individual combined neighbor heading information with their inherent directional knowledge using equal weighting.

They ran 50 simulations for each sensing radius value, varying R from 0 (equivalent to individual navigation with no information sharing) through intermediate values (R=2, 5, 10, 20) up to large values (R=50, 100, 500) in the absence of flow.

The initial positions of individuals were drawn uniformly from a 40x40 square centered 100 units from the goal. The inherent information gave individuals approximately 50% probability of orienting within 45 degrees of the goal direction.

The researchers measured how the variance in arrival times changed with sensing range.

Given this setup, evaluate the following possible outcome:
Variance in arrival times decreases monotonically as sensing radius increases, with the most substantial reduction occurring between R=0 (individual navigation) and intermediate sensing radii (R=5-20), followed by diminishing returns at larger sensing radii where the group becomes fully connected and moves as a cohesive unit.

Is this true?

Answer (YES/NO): NO